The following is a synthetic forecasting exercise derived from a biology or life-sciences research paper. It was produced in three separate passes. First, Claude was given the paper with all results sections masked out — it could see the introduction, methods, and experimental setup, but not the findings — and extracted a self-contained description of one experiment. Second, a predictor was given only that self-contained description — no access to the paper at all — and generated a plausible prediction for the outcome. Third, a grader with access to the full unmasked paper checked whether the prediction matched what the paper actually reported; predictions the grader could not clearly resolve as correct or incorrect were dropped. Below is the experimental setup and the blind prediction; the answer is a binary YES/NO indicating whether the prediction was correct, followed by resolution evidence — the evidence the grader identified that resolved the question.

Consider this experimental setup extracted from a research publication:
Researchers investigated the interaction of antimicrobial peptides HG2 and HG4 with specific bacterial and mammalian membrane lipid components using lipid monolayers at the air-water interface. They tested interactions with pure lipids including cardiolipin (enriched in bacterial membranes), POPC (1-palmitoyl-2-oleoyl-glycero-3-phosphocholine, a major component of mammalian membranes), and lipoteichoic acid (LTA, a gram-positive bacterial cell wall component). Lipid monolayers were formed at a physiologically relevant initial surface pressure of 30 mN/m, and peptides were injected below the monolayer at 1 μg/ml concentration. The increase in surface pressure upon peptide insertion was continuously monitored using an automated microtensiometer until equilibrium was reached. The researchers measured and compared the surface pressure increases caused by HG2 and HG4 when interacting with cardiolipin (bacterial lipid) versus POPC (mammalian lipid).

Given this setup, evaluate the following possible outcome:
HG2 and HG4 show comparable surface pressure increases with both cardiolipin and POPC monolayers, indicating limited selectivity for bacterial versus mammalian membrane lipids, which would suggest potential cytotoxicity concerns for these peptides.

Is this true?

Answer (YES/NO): NO